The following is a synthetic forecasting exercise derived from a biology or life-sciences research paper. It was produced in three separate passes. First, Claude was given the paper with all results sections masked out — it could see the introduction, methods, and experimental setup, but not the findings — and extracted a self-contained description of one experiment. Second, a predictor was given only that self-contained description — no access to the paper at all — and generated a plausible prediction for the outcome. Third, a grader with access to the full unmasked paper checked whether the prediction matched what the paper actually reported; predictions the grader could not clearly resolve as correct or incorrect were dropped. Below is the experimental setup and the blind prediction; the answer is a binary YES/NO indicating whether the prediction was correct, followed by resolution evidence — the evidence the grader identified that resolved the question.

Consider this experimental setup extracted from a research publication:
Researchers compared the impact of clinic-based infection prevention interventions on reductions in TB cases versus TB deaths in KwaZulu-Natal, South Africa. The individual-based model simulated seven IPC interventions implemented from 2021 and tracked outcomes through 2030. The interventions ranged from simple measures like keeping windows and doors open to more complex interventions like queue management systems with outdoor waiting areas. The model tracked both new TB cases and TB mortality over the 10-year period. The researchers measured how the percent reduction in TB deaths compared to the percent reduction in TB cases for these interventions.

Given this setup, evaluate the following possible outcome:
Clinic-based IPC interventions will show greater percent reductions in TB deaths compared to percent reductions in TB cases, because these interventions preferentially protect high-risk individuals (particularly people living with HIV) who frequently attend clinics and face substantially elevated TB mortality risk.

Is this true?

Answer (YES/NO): NO